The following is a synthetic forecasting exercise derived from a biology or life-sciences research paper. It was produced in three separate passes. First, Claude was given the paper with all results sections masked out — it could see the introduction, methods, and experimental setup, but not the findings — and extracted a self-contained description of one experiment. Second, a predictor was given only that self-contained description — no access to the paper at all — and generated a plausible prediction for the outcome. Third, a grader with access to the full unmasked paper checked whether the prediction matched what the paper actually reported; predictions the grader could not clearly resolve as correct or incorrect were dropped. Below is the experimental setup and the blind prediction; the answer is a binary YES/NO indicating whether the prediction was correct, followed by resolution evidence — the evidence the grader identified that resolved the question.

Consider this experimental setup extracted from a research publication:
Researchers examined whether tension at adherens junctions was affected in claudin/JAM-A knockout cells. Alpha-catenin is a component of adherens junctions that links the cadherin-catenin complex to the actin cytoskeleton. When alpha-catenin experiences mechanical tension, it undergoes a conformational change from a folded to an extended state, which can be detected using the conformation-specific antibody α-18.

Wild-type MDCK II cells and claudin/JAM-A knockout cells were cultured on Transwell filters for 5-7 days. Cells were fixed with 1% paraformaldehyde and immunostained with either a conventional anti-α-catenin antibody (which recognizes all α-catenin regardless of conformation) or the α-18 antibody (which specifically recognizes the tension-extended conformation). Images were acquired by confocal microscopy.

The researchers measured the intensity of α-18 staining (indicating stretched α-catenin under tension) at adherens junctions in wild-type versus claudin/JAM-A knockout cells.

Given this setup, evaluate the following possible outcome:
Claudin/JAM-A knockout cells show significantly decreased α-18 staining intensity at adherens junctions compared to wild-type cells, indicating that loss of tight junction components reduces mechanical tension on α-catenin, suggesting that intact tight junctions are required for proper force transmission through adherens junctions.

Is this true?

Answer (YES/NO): NO